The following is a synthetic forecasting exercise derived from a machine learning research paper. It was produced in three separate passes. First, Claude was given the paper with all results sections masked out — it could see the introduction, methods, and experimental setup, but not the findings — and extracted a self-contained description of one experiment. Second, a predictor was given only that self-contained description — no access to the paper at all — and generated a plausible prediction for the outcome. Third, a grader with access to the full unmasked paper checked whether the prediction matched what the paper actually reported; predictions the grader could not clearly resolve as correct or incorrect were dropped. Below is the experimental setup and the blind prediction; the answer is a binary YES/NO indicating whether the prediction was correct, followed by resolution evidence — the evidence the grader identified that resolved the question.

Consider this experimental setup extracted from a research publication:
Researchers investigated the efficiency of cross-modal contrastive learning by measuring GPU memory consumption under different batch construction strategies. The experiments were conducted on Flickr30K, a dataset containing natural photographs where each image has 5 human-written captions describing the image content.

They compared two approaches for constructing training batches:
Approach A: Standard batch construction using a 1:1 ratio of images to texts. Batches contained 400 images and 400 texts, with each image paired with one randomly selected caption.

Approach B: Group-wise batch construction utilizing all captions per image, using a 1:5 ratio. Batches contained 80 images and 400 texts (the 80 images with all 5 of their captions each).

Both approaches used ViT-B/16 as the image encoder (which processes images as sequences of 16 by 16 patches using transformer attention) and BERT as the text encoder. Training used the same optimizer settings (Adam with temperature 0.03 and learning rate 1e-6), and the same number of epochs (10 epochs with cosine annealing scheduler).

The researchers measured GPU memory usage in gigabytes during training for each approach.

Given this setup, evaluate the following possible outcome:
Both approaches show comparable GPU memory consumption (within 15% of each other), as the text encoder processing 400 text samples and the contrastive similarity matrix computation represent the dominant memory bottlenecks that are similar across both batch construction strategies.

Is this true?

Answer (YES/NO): NO